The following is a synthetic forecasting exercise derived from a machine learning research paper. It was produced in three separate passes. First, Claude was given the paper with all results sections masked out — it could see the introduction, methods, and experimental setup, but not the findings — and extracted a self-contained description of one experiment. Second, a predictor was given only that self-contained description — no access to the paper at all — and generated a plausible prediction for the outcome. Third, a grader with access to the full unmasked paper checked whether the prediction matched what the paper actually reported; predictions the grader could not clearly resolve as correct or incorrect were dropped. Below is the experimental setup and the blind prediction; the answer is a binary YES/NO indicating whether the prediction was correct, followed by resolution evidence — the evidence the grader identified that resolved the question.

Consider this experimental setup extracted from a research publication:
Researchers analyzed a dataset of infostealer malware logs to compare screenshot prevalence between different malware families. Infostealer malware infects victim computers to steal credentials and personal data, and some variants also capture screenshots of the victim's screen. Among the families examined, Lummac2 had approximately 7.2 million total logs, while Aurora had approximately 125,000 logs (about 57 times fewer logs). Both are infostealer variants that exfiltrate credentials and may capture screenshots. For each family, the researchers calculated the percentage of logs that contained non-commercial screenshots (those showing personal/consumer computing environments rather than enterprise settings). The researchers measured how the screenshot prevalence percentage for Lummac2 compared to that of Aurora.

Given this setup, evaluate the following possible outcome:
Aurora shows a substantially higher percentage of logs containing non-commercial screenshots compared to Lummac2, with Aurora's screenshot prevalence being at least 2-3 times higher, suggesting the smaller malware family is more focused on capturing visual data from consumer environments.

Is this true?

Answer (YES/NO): YES